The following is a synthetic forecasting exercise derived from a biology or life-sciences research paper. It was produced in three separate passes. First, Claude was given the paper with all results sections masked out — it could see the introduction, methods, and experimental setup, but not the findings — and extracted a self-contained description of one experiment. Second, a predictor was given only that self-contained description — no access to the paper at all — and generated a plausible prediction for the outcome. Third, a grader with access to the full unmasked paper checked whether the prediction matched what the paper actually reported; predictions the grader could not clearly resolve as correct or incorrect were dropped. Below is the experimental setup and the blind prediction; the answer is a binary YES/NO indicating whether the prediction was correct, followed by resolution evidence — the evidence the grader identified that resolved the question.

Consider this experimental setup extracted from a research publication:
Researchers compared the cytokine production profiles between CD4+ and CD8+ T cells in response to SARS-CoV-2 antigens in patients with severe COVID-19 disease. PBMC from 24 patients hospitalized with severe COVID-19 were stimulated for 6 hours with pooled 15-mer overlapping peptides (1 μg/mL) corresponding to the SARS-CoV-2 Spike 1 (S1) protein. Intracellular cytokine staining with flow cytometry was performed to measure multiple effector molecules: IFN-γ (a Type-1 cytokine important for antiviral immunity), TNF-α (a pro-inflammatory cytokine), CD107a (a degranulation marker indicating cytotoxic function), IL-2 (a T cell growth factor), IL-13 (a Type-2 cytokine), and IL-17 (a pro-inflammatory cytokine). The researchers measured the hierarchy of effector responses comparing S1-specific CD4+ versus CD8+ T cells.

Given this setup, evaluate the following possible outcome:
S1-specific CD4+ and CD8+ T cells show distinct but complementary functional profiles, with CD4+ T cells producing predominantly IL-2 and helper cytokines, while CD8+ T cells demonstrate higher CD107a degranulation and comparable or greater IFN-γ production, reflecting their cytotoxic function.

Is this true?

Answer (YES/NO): NO